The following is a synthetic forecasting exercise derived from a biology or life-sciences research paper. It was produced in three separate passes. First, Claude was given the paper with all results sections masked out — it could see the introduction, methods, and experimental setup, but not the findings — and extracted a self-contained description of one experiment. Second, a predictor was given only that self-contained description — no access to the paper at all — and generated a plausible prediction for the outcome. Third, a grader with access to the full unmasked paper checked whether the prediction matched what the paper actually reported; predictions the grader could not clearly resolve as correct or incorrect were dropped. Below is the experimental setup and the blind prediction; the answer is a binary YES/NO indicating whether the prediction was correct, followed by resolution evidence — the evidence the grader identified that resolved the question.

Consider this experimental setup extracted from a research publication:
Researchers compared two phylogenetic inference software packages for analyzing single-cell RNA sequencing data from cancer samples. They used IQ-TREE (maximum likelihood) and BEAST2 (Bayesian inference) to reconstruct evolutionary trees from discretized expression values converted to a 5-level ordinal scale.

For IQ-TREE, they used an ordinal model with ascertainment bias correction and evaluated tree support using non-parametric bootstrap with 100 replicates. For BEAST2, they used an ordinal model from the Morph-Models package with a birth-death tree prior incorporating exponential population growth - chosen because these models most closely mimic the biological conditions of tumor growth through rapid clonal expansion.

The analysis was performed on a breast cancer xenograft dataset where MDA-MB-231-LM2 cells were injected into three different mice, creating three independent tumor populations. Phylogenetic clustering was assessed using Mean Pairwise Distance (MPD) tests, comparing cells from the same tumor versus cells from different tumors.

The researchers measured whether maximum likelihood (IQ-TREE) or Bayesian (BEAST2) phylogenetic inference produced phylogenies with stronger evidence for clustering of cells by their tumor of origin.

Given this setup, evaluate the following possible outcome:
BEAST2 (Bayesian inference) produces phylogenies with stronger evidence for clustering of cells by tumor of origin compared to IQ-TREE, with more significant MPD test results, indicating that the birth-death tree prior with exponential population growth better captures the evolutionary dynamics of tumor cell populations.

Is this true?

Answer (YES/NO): NO